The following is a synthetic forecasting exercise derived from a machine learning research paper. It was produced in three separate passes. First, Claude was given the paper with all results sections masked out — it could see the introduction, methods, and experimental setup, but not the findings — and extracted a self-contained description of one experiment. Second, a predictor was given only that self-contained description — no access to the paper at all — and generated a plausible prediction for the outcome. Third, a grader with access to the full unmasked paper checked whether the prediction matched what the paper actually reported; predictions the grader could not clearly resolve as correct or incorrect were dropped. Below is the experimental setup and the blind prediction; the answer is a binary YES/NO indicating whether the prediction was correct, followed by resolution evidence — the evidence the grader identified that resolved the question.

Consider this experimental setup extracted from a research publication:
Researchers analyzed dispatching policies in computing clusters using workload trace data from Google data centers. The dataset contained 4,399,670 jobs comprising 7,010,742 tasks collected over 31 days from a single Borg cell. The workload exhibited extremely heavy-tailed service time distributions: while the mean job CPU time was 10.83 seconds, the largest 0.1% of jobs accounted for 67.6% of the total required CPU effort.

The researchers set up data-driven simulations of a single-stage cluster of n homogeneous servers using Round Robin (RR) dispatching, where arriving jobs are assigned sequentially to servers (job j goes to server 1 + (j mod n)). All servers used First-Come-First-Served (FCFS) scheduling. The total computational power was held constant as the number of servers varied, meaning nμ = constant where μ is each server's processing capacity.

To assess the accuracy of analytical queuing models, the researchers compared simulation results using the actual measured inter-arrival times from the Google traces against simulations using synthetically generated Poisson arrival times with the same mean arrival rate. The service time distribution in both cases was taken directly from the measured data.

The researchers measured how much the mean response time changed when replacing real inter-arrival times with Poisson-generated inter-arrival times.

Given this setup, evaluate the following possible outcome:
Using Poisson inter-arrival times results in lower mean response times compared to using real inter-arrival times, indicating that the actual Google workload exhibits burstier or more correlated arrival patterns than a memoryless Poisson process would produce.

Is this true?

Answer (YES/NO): NO